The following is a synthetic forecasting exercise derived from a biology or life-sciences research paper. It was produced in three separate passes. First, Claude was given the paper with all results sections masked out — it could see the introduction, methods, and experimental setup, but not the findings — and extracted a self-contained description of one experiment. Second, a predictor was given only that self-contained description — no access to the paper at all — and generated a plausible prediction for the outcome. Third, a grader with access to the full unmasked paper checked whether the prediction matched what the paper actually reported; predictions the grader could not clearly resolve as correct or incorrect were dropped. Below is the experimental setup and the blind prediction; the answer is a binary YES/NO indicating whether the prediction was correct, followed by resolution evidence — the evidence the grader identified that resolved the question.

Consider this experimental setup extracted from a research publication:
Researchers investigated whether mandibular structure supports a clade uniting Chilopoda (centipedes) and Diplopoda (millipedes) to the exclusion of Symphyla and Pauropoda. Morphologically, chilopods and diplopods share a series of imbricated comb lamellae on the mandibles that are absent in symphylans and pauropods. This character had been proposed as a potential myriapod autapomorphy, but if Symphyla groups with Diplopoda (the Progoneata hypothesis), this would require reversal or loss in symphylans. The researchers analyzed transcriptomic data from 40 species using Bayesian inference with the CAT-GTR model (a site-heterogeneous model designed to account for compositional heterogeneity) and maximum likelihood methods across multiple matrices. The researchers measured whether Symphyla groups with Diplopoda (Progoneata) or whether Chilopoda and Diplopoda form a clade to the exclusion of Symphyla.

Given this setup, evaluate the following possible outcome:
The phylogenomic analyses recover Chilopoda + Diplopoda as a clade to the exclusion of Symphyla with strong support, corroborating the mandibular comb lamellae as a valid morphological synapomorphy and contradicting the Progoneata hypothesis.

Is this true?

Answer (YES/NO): NO